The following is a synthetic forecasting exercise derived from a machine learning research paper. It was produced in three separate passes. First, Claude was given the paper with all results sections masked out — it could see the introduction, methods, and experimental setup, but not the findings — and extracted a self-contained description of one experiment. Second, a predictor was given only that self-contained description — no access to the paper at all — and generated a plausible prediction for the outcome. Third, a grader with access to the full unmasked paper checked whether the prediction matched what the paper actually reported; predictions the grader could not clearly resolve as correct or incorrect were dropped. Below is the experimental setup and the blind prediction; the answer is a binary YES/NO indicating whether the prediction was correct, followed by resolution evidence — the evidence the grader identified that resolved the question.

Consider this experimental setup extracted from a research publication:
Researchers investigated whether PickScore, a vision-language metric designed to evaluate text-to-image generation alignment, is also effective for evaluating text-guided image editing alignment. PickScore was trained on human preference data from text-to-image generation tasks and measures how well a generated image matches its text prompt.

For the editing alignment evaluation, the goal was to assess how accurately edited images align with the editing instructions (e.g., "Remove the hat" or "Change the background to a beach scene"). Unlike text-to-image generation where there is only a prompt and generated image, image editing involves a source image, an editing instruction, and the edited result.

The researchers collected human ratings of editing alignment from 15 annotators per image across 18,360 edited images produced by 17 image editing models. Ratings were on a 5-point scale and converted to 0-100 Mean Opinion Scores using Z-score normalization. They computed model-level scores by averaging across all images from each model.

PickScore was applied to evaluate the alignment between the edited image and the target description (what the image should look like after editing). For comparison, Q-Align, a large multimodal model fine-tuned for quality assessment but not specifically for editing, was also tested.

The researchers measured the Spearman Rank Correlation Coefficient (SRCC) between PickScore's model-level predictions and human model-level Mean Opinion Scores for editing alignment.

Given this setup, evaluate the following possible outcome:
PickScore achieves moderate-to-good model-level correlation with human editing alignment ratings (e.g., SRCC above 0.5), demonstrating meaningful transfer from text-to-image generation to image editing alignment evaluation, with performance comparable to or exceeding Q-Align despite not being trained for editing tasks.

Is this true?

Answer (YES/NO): NO